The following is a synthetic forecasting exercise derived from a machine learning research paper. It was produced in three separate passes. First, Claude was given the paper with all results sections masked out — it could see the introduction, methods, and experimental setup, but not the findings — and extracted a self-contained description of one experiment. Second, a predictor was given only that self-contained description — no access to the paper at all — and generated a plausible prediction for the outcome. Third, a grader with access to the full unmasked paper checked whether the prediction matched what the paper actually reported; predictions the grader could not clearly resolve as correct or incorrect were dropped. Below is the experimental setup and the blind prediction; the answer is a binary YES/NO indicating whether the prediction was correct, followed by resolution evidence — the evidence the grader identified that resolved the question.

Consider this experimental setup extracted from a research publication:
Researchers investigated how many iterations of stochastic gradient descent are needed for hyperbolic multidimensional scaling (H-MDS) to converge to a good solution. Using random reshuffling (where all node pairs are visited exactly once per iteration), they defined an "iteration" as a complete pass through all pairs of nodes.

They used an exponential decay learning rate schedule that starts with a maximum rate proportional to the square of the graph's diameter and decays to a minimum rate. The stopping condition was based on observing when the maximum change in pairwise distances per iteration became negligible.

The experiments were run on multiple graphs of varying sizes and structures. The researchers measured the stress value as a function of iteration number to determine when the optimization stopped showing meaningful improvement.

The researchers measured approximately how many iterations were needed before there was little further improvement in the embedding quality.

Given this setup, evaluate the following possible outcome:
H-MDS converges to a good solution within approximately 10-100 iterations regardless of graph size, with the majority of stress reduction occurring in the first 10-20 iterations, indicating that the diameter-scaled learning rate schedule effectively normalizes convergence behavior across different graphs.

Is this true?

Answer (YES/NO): NO